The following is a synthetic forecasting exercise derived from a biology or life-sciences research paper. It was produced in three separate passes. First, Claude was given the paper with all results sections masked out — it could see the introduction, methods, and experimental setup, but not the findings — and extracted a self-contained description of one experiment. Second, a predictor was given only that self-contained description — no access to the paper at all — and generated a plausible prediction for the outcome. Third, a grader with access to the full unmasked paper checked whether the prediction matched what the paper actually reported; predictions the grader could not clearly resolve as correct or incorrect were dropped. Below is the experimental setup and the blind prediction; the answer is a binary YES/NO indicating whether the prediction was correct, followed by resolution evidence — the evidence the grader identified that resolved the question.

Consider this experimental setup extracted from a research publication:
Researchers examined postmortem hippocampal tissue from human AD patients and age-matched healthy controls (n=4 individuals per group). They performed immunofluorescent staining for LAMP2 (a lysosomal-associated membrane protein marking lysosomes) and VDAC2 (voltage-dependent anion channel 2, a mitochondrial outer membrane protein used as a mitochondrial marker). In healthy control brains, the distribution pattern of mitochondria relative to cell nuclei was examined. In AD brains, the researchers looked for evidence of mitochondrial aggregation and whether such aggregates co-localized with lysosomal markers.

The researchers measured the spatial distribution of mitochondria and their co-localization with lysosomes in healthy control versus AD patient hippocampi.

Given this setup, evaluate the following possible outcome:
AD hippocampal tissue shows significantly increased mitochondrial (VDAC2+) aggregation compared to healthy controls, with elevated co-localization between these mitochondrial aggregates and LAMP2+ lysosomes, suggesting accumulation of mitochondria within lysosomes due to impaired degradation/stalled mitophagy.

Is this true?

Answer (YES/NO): YES